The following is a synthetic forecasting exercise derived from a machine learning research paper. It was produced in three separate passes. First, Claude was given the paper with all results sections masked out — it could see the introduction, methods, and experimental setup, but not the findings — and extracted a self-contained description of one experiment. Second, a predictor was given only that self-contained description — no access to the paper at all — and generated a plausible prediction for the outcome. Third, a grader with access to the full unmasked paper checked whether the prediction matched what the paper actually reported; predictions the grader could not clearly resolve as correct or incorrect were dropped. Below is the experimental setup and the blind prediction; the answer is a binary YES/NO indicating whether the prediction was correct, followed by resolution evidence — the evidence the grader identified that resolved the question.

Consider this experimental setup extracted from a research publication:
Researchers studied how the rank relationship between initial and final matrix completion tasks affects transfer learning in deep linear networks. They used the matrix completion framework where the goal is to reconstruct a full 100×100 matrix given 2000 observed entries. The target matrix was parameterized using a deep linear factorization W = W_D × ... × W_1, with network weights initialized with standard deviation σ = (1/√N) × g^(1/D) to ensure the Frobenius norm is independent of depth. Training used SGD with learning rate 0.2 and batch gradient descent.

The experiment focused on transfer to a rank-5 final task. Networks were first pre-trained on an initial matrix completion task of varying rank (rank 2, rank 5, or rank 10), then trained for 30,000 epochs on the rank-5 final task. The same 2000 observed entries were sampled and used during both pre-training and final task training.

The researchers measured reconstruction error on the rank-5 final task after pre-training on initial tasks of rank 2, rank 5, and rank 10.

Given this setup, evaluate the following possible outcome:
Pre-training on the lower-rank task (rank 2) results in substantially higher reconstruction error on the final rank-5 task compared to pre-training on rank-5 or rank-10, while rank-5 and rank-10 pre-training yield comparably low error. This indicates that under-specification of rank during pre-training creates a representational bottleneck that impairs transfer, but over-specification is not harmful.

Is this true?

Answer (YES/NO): NO